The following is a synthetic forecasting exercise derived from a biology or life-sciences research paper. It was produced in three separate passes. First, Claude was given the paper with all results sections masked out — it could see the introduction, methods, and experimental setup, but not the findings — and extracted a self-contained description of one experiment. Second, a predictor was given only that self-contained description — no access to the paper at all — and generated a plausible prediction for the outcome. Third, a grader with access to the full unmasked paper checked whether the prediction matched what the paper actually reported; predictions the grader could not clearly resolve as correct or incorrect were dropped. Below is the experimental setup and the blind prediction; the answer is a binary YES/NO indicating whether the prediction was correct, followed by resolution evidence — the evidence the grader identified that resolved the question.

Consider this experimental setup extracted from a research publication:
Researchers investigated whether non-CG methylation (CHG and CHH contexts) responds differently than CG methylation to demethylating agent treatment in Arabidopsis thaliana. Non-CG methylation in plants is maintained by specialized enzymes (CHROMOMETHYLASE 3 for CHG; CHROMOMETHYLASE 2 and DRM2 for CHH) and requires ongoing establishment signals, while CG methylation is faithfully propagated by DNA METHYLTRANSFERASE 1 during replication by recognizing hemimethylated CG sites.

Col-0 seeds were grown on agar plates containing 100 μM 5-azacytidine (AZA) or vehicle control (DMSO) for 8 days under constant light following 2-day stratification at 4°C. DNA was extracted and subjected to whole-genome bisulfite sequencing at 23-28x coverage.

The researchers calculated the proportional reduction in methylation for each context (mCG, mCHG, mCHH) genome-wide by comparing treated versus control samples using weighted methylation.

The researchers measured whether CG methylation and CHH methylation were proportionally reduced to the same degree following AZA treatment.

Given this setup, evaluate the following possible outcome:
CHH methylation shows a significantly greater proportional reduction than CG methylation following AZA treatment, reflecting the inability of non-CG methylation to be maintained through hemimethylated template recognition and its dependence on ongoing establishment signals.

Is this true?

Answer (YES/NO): YES